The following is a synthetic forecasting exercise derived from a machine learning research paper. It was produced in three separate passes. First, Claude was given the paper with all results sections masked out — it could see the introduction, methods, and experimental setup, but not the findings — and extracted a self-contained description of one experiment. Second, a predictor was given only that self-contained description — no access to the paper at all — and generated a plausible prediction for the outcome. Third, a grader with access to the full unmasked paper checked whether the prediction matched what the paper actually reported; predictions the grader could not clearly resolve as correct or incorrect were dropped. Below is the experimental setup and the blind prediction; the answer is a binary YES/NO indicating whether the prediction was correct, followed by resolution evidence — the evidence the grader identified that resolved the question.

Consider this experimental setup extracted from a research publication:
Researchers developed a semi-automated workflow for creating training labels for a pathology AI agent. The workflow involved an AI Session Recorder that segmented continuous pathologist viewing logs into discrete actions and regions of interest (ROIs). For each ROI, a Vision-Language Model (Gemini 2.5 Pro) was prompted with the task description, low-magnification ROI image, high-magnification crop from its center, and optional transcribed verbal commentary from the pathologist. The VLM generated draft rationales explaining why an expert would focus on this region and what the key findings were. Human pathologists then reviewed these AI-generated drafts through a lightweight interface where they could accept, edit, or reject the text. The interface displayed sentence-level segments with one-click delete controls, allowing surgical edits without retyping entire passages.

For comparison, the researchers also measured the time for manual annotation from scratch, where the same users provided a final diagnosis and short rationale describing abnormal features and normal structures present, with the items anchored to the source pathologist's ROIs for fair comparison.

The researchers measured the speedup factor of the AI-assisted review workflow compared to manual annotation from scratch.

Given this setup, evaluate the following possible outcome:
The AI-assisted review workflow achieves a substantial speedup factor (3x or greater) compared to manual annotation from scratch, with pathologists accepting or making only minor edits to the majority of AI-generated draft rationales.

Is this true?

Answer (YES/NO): YES